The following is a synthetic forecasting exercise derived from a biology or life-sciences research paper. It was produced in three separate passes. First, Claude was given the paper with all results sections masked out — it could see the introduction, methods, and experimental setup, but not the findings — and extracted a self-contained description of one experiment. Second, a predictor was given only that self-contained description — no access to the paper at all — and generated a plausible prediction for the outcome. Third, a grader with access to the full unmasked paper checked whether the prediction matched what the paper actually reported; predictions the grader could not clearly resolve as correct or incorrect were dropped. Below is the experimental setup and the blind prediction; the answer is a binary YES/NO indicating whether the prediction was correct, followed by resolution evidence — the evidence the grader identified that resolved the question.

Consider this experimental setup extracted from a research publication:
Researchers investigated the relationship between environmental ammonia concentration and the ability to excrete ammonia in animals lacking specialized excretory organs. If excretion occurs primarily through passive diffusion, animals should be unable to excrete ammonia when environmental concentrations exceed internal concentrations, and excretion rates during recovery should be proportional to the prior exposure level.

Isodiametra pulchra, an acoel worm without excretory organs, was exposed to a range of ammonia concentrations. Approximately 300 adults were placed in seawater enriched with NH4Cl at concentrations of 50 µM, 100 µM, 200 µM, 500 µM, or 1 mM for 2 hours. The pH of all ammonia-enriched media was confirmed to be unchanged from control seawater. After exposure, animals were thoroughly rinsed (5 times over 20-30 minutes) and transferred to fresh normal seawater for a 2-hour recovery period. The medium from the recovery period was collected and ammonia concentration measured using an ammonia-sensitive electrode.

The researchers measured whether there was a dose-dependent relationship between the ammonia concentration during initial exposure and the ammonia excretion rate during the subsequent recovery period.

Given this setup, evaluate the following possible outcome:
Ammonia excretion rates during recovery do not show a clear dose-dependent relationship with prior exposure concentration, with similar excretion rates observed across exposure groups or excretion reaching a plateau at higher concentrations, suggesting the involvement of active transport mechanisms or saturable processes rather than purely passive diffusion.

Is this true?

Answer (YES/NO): NO